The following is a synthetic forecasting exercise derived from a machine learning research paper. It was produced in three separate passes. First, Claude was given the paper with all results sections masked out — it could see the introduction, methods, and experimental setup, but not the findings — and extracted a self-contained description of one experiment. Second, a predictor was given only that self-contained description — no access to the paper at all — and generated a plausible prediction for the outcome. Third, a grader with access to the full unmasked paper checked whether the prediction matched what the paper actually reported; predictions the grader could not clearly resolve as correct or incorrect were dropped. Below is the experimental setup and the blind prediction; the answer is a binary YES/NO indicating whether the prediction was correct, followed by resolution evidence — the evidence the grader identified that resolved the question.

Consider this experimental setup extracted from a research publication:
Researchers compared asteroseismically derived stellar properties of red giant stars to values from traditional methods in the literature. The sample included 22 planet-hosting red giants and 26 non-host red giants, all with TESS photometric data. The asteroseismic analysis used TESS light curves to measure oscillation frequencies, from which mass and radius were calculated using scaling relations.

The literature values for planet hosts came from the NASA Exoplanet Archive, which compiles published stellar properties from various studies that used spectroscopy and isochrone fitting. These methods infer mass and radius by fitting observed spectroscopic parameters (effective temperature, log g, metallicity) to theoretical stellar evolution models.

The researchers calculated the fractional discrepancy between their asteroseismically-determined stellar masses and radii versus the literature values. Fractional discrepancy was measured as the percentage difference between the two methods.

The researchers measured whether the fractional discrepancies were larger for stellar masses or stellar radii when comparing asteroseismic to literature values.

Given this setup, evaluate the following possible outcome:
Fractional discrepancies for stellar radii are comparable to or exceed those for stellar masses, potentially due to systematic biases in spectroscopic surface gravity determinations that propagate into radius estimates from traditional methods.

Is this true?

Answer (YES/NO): YES